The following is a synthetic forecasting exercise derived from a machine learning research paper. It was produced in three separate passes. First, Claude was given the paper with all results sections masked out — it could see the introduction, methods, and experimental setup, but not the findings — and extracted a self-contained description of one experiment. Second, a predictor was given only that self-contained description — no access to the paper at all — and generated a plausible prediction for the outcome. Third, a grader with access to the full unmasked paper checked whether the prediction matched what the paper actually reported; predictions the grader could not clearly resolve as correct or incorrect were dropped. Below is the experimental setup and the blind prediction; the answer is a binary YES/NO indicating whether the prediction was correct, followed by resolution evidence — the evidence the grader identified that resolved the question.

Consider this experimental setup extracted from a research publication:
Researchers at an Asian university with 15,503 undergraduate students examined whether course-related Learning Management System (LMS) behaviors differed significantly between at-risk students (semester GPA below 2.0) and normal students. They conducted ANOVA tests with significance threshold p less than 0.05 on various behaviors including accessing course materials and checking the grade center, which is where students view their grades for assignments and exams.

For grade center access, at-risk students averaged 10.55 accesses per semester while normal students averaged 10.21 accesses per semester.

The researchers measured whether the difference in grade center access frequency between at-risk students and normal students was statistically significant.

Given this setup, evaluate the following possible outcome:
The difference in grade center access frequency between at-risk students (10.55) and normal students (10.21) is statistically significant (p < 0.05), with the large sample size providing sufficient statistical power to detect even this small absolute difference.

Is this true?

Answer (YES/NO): NO